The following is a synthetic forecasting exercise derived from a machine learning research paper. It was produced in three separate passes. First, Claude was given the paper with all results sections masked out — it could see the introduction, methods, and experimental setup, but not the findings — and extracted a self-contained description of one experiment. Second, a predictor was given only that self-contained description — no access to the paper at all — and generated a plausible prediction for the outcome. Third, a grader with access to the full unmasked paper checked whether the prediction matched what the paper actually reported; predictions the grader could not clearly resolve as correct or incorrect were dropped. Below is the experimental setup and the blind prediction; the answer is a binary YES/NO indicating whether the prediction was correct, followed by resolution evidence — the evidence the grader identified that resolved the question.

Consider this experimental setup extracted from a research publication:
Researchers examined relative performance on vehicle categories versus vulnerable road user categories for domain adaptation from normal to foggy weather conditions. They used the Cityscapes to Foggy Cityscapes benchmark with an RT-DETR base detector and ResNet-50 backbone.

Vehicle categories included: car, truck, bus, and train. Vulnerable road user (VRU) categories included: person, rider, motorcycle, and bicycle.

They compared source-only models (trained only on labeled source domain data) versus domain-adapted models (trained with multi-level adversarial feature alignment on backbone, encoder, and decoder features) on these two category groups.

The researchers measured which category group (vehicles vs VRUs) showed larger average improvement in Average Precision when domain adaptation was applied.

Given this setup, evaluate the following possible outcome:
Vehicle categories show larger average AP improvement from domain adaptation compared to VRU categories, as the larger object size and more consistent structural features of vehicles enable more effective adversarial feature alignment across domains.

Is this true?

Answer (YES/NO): YES